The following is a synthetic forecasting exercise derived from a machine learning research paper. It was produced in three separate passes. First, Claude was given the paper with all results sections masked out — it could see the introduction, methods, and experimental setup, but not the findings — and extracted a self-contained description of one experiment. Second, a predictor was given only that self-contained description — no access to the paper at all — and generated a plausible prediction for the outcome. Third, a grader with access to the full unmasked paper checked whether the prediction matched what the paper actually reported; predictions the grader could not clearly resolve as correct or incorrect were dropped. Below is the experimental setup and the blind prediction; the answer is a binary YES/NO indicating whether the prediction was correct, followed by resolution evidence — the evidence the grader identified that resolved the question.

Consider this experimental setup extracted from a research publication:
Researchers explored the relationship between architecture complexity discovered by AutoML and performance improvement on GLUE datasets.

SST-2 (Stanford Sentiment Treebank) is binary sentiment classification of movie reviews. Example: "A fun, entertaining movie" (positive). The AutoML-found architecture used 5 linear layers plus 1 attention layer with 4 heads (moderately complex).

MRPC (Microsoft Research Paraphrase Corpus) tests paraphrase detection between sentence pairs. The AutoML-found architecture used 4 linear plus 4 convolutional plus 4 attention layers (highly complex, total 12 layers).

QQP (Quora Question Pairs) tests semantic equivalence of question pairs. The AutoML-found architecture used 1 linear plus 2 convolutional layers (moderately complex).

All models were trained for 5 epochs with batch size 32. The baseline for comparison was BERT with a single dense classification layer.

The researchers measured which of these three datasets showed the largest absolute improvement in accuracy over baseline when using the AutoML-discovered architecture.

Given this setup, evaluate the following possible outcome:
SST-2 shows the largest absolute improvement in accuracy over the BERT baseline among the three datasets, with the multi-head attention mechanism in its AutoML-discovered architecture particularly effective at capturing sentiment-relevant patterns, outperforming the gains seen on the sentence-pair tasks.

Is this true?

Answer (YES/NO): NO